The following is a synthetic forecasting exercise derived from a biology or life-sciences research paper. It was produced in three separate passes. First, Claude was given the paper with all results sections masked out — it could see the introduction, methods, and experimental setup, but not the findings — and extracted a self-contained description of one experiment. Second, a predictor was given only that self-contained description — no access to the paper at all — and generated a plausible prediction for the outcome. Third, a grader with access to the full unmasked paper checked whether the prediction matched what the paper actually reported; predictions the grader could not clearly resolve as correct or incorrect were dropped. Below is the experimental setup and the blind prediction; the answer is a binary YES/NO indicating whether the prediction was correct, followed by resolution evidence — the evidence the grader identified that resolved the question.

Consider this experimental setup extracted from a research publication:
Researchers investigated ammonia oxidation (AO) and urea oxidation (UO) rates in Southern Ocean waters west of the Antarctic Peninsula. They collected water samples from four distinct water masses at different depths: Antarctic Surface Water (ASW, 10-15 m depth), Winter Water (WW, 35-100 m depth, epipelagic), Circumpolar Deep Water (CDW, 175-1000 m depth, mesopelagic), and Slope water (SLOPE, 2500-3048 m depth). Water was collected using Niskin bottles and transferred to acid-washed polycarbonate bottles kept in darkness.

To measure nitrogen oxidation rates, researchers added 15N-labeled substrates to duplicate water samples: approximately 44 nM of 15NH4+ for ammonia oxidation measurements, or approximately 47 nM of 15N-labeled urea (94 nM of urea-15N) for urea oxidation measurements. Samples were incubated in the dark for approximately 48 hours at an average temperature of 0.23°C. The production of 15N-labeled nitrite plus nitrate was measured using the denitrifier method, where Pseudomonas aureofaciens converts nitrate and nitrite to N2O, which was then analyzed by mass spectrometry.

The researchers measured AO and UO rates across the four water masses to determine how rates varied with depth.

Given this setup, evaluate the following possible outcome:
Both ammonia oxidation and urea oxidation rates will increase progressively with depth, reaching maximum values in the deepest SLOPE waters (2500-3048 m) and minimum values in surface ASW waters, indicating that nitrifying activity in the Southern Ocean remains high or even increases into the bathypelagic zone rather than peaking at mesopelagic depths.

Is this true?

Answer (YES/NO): NO